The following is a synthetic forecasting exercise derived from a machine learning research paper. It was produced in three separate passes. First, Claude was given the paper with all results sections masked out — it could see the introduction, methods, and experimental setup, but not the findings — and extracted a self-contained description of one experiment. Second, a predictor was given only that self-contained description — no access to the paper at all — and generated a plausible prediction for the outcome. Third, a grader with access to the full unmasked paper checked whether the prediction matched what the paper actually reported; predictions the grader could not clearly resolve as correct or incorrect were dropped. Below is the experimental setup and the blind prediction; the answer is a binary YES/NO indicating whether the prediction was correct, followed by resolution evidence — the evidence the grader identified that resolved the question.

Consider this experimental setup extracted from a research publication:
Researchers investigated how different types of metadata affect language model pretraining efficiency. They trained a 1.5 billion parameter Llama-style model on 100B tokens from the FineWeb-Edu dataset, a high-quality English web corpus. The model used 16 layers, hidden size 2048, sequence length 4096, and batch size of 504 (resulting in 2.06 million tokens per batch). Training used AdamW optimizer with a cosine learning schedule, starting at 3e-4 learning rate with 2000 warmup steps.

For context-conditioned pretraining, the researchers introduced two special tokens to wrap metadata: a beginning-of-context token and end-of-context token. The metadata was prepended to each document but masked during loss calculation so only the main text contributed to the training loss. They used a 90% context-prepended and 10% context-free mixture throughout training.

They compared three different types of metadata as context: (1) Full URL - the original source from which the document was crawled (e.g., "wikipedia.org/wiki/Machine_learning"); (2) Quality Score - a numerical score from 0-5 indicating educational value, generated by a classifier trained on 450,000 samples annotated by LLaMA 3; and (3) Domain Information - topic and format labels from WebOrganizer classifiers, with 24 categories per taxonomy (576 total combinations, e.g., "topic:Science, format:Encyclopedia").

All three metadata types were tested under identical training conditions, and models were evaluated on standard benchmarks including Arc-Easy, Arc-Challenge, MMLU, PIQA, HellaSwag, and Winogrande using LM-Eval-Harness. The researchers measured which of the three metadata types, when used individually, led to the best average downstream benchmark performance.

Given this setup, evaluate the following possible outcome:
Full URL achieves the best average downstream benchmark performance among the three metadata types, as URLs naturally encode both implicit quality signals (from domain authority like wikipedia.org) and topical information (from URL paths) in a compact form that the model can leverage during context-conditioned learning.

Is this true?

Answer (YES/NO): YES